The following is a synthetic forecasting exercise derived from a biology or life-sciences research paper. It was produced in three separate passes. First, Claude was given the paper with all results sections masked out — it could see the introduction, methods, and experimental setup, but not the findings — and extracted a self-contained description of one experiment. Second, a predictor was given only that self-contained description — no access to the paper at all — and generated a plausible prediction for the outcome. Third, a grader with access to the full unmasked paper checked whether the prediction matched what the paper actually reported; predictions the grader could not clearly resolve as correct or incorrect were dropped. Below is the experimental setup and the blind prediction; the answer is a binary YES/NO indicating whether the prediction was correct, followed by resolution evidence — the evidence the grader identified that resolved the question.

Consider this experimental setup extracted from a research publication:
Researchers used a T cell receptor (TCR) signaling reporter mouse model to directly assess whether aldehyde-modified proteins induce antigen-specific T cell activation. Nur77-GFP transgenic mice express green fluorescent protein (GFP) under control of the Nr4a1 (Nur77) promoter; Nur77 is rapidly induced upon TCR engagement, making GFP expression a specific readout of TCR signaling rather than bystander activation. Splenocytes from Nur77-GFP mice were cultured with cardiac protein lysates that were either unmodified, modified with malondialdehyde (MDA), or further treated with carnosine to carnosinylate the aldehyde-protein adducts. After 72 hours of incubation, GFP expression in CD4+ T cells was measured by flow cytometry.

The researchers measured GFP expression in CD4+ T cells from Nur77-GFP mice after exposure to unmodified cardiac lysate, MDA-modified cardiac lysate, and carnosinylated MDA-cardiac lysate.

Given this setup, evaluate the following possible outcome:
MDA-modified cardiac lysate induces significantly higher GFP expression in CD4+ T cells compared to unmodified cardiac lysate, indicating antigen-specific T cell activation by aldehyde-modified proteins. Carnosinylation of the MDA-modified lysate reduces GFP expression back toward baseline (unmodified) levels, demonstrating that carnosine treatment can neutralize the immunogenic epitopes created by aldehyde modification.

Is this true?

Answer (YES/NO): YES